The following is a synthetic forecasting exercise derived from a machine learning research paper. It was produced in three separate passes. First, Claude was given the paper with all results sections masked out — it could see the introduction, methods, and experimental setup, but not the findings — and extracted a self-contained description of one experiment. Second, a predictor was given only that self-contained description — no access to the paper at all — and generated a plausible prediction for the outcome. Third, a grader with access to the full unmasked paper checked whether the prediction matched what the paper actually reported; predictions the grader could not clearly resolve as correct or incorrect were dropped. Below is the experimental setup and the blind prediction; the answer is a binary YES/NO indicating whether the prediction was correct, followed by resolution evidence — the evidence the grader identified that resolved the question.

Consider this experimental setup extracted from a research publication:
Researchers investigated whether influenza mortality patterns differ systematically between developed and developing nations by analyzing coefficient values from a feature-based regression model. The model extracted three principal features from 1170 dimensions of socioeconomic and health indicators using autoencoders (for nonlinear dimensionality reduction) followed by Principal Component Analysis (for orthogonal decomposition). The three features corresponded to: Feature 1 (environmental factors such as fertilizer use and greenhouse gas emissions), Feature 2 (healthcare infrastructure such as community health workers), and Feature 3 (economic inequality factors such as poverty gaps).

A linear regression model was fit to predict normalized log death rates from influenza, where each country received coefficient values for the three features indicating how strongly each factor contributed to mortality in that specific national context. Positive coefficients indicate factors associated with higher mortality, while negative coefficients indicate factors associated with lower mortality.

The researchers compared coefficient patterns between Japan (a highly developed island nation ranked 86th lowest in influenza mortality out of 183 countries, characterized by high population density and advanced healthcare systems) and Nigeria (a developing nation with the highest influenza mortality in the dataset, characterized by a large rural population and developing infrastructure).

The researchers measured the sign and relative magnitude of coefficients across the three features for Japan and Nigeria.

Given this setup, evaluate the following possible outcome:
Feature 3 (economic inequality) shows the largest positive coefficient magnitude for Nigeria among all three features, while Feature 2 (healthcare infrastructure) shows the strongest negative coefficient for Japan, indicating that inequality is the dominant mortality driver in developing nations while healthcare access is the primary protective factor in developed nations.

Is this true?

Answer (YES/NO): NO